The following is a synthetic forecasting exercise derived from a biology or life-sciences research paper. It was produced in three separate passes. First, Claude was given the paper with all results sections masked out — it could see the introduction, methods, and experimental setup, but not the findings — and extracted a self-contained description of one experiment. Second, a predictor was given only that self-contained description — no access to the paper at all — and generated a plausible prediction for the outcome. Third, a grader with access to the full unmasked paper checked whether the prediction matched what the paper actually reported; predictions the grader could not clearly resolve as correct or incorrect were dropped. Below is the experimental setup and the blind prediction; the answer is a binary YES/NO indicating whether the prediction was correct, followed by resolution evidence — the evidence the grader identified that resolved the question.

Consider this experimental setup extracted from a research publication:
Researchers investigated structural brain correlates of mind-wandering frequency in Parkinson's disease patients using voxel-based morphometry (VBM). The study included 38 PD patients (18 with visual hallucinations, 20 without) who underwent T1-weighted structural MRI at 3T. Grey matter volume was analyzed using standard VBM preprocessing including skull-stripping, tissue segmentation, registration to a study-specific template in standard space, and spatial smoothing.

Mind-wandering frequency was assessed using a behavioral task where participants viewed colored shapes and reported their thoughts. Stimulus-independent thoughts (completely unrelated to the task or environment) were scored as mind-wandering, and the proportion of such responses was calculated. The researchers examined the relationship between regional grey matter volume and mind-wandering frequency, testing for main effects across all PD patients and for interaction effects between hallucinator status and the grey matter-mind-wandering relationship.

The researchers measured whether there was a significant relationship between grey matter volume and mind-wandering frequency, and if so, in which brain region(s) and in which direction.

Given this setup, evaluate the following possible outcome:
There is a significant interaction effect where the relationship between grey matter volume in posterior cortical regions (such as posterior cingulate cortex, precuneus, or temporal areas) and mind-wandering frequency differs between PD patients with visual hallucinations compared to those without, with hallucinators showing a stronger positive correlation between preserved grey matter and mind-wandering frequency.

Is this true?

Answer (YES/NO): NO